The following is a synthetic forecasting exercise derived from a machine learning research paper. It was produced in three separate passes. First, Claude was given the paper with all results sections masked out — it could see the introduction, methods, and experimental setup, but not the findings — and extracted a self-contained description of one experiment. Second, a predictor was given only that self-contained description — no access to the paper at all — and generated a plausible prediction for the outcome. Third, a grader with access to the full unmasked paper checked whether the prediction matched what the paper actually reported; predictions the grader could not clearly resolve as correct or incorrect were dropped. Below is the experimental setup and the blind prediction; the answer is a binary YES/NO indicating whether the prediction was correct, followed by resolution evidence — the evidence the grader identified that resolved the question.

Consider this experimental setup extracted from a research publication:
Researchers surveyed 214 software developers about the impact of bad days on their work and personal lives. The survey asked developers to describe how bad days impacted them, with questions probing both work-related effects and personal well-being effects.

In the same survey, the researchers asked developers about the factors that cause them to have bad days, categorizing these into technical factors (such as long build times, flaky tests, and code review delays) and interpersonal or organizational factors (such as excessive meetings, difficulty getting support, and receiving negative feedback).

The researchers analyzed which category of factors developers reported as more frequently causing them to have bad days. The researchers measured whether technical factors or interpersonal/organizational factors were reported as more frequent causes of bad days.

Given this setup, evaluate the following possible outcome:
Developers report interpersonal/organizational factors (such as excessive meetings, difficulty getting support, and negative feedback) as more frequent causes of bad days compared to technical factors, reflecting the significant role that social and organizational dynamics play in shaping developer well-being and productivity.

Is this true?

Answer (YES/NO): NO